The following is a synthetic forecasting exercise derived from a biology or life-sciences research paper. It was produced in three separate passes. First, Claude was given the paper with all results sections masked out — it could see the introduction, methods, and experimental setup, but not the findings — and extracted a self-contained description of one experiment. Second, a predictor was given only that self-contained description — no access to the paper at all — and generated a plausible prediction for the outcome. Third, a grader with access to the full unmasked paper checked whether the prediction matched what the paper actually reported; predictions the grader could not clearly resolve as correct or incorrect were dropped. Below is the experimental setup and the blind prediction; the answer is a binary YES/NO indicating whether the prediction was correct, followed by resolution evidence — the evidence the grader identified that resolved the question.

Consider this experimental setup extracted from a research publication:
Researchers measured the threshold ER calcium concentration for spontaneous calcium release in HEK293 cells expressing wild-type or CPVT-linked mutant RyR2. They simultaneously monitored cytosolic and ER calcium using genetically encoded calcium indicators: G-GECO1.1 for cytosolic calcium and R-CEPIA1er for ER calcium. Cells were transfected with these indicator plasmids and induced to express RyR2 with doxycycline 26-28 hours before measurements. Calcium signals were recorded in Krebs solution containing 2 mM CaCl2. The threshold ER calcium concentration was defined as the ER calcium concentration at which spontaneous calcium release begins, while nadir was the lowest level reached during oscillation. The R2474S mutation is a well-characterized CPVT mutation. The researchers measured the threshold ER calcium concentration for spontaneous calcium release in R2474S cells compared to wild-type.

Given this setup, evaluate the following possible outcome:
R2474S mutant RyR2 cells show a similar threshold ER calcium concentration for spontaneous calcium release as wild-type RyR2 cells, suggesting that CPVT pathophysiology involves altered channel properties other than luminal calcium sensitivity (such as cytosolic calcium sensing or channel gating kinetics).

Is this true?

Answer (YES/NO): NO